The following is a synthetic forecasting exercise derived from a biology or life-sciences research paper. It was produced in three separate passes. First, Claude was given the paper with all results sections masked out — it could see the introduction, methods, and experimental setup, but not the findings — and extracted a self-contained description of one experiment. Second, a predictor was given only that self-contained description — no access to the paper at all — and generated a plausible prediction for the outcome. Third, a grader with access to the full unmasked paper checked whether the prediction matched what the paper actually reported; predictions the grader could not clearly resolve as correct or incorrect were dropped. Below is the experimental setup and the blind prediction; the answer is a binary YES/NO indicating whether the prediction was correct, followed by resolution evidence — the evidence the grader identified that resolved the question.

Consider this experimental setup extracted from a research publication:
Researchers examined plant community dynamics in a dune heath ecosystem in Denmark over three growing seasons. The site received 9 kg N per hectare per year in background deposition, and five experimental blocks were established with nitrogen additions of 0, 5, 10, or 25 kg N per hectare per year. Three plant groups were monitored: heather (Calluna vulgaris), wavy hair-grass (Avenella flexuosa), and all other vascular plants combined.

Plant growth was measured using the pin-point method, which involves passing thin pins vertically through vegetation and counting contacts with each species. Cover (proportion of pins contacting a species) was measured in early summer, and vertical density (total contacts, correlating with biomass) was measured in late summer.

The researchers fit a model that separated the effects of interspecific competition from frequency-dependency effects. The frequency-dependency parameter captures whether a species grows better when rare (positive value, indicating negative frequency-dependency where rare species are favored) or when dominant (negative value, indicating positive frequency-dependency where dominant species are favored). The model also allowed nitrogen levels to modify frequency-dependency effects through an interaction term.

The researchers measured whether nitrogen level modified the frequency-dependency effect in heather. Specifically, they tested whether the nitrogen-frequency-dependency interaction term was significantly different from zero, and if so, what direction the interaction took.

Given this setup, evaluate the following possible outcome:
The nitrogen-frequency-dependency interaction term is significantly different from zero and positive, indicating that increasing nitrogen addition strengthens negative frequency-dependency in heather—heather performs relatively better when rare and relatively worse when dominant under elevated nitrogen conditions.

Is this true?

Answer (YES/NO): NO